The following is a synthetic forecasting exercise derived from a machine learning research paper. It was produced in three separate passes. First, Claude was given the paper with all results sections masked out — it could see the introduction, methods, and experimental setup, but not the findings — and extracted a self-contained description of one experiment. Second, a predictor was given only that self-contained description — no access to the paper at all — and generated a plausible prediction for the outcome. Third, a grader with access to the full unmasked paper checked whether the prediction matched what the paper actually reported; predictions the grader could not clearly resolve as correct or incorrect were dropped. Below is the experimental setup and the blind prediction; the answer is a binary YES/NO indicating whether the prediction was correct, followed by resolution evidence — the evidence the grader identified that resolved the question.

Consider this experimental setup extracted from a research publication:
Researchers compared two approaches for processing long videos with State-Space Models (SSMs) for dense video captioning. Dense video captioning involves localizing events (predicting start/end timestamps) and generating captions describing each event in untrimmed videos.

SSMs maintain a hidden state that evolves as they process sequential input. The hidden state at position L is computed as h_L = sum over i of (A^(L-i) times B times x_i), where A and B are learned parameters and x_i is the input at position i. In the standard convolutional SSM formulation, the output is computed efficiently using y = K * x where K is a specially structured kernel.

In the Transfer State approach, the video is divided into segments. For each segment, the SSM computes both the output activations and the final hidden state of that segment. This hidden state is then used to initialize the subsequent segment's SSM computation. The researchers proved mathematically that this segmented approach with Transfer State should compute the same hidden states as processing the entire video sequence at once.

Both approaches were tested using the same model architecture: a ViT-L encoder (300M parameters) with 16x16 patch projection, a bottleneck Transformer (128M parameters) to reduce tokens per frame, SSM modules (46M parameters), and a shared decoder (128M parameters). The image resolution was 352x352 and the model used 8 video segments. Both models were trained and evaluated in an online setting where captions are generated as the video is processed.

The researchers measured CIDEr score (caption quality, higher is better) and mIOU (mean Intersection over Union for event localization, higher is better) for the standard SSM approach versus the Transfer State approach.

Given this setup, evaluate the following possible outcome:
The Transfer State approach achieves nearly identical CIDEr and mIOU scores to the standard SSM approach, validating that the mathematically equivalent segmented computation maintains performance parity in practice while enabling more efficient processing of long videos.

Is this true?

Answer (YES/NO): YES